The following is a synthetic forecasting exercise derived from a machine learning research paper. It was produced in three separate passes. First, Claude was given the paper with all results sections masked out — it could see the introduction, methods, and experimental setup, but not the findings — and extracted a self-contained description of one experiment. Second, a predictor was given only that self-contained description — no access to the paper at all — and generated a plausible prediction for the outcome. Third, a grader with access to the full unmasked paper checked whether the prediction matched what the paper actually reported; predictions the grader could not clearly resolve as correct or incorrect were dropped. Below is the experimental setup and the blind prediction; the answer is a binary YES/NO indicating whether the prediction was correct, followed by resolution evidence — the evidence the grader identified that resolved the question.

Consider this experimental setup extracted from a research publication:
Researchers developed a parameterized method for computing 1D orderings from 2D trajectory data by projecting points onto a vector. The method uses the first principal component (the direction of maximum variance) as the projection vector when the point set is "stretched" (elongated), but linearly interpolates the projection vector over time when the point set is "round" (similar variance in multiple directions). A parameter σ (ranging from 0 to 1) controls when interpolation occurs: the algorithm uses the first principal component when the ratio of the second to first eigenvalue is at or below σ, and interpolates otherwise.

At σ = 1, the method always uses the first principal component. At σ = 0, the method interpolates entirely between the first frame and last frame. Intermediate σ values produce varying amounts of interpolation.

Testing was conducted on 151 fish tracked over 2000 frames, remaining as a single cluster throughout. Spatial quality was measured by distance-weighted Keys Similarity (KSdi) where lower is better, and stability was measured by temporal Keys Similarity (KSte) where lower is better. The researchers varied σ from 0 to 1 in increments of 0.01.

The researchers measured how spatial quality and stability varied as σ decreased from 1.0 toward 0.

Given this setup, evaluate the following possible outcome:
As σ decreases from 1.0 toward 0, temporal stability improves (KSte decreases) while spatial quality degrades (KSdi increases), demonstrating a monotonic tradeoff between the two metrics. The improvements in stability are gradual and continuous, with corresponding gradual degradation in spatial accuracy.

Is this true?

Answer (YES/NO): NO